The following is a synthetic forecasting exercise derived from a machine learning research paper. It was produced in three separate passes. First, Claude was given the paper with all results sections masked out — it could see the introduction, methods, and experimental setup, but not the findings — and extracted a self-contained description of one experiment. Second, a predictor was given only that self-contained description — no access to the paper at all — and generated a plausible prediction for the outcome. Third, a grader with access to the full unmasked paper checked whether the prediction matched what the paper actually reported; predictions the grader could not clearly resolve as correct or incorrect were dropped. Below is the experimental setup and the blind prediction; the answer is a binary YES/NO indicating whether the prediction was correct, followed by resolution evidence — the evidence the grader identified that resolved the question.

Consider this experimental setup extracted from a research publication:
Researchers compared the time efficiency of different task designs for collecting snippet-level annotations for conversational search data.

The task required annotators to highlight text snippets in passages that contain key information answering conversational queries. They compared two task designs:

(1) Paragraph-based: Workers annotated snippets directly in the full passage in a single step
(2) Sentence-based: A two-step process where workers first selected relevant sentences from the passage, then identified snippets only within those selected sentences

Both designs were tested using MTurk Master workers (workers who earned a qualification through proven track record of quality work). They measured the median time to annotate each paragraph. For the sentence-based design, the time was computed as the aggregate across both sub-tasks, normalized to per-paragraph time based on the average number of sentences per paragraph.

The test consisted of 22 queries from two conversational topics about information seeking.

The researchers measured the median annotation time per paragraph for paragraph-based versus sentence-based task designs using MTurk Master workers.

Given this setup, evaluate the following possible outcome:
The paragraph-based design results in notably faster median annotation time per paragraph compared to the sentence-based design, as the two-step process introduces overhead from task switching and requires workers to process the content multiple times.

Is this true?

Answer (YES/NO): YES